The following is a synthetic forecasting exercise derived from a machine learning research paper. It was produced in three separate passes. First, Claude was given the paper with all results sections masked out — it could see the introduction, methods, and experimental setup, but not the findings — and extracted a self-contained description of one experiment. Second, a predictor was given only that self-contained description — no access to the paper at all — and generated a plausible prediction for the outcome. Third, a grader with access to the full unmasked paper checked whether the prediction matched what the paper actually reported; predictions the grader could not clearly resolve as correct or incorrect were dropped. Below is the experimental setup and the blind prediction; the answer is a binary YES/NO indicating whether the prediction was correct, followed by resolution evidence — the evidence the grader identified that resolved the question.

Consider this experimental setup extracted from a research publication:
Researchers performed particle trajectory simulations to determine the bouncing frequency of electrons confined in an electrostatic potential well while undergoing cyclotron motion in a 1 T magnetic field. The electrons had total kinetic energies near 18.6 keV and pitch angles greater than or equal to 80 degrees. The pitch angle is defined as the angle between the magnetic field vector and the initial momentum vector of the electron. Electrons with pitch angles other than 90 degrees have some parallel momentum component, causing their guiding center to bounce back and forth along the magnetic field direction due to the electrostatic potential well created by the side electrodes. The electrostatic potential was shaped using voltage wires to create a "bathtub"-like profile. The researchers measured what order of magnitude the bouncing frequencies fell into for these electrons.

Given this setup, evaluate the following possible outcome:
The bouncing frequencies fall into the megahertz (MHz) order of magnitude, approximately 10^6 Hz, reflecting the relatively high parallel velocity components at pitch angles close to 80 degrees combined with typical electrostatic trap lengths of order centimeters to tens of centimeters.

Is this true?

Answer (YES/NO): NO